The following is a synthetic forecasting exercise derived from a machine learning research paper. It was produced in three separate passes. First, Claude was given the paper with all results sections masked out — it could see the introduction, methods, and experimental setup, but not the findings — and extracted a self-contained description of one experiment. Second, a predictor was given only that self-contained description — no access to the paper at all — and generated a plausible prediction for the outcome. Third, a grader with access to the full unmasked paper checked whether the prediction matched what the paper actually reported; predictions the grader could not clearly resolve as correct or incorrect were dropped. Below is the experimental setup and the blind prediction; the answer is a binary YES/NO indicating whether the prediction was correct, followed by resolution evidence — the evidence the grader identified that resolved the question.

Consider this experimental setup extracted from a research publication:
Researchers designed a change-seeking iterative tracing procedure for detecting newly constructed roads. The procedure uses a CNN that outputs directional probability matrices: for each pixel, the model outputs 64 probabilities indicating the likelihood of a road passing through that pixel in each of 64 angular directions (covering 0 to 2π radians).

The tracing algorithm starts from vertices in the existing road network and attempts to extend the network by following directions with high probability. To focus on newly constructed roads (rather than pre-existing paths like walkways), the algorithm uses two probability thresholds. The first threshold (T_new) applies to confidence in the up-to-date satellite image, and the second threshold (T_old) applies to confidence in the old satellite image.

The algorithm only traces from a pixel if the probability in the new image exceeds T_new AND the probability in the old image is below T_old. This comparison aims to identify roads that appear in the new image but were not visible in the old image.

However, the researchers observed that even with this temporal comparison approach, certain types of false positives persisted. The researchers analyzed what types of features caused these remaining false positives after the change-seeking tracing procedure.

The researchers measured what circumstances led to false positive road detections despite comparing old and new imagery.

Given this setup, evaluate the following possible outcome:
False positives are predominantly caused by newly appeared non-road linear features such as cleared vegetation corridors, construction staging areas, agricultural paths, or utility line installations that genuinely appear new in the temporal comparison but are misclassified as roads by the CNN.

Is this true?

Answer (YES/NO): NO